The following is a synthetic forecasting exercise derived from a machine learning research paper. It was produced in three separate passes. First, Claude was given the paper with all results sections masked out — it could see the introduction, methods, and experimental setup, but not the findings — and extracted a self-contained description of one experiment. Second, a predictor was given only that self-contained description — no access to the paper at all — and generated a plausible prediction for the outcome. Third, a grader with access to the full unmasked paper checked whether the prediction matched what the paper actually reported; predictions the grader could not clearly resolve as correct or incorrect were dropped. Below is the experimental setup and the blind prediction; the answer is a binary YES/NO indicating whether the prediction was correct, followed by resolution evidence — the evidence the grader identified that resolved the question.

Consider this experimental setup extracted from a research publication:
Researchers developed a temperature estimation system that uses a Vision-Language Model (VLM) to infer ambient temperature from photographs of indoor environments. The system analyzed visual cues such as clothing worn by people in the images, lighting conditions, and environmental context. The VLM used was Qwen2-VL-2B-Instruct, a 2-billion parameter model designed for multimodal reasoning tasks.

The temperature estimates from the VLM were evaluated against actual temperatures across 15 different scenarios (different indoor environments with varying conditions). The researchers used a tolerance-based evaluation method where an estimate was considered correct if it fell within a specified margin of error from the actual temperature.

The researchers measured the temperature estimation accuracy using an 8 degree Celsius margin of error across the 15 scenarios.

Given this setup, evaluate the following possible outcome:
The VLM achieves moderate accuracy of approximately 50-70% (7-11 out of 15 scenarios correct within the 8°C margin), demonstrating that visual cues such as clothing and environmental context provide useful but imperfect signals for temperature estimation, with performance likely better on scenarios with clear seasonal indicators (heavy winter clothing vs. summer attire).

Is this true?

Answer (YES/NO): NO